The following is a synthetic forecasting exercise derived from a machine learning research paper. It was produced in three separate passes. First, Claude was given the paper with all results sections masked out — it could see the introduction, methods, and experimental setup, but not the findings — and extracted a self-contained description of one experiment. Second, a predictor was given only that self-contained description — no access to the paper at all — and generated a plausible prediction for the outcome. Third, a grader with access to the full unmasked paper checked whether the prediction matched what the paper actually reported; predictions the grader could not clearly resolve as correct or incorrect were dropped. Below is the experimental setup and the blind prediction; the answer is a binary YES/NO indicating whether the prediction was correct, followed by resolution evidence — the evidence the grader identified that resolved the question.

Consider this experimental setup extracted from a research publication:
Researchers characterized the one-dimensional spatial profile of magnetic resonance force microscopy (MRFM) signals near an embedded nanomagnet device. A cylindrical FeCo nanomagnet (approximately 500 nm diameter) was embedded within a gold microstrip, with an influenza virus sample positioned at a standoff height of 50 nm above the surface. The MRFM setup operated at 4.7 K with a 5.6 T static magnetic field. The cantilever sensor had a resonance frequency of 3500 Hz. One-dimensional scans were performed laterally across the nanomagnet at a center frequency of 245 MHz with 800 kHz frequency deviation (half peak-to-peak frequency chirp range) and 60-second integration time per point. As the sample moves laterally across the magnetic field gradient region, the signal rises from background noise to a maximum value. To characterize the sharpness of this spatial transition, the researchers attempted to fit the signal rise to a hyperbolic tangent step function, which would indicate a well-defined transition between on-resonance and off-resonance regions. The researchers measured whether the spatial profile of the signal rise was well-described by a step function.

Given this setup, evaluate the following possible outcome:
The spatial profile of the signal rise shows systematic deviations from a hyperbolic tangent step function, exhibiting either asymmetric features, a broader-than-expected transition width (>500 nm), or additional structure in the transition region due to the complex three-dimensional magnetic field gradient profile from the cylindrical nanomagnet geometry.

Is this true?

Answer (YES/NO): NO